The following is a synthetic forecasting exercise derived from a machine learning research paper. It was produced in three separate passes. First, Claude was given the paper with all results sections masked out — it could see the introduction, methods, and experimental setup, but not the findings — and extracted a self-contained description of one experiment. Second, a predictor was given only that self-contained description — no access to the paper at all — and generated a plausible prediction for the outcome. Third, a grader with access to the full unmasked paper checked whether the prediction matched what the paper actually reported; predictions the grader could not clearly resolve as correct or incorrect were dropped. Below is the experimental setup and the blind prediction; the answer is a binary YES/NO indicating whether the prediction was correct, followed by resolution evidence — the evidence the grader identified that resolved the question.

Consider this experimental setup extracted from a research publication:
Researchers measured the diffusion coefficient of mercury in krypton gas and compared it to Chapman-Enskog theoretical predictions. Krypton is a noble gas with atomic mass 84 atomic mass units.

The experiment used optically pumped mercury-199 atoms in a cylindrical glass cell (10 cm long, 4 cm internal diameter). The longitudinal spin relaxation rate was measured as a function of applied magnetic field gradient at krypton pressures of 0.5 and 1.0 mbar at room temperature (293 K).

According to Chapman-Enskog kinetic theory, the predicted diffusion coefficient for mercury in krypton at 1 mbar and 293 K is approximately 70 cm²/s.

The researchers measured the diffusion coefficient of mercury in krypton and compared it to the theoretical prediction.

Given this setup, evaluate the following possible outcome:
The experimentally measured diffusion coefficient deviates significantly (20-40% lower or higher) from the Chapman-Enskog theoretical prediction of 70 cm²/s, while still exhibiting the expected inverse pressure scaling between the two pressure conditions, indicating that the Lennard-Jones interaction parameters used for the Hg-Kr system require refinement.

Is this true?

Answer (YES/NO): NO